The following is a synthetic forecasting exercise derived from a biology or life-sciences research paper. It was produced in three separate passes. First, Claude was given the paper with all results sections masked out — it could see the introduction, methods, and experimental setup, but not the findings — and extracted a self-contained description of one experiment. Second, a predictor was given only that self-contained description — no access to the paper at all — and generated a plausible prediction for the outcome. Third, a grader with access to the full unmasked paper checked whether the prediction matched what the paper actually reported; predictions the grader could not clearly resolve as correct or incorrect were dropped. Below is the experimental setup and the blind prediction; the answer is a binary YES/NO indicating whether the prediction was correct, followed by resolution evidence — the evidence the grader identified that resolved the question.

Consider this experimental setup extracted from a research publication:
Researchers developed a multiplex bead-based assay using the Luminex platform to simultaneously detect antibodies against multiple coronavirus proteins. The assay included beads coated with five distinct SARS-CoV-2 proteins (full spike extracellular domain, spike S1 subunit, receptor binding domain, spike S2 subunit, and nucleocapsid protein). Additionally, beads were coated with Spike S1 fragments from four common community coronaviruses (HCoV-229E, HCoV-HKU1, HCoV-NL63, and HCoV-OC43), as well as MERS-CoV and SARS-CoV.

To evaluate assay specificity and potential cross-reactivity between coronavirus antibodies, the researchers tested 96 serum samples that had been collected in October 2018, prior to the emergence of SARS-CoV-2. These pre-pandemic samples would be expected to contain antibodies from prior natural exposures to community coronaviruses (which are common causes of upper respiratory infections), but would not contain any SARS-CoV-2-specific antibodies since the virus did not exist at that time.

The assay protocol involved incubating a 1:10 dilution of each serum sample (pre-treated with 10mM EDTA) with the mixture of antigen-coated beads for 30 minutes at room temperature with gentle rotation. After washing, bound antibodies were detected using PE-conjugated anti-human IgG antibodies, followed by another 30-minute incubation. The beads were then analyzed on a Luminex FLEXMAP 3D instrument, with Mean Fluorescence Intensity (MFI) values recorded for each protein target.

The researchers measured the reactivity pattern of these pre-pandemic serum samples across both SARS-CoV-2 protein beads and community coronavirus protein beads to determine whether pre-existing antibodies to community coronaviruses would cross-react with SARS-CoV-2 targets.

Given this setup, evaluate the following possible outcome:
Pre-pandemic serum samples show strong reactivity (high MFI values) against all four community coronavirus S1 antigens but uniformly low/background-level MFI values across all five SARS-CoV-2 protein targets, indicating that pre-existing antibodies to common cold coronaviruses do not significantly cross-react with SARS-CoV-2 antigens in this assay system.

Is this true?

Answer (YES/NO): YES